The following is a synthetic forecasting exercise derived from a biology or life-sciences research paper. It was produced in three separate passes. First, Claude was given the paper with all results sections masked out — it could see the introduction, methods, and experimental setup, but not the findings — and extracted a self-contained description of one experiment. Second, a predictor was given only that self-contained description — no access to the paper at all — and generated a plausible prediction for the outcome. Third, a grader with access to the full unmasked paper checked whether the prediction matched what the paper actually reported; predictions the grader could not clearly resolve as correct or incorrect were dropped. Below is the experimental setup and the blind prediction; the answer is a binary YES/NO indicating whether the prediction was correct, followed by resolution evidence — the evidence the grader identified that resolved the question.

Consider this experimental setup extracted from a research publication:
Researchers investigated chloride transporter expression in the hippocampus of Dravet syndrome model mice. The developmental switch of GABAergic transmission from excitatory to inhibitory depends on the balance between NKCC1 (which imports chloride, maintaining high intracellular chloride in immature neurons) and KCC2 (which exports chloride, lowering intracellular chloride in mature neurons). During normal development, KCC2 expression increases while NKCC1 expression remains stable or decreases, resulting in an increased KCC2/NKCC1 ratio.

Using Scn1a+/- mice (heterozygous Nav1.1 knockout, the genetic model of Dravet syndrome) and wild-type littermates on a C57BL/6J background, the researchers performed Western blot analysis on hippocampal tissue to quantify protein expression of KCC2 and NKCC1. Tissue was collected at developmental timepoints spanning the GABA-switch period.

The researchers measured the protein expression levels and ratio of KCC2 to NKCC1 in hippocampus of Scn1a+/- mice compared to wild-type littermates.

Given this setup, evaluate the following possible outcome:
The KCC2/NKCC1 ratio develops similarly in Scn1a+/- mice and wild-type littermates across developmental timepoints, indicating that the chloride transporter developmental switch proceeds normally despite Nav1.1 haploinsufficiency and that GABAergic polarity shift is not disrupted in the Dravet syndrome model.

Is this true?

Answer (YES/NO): NO